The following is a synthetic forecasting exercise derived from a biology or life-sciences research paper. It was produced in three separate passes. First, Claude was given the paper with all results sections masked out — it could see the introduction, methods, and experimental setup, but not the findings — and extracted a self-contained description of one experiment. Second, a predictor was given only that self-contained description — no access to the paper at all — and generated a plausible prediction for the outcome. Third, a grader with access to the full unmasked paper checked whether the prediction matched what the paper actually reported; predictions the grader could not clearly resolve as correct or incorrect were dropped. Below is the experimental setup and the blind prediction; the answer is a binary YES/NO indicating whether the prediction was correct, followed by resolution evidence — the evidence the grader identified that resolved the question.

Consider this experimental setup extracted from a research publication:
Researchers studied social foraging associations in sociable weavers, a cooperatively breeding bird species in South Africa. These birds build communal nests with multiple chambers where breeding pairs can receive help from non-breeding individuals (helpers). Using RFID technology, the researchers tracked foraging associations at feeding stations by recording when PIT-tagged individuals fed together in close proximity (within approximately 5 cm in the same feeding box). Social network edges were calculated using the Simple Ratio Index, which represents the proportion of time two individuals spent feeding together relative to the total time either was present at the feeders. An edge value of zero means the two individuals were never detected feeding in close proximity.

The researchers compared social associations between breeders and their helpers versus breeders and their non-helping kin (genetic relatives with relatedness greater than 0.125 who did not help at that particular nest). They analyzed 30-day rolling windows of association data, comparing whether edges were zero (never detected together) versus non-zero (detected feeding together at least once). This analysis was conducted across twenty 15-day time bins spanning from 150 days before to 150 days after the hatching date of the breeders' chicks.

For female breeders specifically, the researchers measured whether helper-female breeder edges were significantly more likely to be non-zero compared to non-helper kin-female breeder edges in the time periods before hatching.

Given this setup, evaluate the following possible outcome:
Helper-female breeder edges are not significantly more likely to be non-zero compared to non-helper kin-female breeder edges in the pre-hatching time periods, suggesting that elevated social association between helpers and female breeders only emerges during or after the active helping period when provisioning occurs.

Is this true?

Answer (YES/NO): NO